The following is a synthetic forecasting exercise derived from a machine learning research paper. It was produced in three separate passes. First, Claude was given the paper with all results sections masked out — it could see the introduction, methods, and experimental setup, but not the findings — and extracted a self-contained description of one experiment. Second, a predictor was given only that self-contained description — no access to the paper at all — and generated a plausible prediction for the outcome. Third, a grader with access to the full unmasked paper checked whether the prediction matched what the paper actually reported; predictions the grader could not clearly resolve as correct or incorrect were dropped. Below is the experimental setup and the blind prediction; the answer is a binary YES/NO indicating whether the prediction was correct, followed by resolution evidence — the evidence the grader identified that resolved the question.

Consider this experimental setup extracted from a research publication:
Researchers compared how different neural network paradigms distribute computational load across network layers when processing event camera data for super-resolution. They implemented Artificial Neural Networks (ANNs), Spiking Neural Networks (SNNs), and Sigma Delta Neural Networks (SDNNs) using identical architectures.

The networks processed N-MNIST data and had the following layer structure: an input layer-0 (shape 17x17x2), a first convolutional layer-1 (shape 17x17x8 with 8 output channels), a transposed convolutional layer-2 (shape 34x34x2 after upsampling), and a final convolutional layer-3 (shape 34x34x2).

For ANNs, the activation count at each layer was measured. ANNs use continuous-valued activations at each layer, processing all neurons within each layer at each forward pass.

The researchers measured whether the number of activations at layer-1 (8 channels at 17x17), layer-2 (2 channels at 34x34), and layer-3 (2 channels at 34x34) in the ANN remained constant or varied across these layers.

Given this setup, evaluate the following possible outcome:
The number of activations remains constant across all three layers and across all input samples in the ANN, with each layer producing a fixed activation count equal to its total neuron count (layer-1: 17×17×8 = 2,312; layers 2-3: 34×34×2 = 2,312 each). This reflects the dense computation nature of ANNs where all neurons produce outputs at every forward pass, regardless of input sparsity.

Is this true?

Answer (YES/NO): YES